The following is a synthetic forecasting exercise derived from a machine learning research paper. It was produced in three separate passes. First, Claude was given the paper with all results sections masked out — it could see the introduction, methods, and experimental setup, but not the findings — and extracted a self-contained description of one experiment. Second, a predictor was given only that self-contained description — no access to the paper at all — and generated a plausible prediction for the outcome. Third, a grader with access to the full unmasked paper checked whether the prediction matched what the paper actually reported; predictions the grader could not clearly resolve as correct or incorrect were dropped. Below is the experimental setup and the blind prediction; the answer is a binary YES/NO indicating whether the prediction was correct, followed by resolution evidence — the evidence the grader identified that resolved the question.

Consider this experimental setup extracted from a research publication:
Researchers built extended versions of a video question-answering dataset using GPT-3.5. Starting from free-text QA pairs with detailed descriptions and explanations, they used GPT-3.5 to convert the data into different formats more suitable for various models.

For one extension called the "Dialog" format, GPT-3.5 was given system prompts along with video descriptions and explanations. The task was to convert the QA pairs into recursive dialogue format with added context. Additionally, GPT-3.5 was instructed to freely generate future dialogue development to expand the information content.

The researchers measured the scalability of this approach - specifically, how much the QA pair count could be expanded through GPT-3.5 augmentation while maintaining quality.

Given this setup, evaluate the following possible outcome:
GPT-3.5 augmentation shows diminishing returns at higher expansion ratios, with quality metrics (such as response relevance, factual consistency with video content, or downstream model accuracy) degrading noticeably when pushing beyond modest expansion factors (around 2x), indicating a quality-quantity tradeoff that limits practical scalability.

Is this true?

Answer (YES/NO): NO